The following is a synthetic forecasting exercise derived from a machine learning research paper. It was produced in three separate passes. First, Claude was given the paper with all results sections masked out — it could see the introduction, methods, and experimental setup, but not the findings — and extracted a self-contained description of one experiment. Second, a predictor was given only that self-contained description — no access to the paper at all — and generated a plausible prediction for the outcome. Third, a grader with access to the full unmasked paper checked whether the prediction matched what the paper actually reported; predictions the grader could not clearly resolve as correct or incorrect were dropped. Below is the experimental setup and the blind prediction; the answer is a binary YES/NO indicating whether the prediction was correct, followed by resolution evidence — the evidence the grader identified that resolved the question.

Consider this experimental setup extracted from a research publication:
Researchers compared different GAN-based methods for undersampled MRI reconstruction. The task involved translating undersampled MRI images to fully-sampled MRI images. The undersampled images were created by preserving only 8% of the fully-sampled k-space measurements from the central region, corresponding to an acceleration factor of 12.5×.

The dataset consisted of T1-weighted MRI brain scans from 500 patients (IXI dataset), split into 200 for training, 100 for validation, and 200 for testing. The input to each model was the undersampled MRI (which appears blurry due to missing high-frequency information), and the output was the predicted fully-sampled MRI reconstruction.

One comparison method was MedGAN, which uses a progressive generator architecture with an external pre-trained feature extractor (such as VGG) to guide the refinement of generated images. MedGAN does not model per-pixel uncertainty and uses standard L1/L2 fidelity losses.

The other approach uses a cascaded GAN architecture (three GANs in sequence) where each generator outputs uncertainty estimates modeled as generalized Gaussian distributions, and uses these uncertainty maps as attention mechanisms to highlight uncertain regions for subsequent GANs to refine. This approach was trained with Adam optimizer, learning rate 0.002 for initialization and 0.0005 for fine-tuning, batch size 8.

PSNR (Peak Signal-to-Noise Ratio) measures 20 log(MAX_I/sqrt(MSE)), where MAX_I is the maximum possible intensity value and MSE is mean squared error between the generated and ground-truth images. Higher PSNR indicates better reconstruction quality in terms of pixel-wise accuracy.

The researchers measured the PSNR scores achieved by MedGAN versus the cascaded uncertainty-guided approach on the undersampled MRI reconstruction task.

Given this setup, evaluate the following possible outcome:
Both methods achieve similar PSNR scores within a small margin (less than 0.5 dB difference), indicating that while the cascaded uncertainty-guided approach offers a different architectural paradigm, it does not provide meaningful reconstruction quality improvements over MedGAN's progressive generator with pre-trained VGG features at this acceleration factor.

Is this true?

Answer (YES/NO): NO